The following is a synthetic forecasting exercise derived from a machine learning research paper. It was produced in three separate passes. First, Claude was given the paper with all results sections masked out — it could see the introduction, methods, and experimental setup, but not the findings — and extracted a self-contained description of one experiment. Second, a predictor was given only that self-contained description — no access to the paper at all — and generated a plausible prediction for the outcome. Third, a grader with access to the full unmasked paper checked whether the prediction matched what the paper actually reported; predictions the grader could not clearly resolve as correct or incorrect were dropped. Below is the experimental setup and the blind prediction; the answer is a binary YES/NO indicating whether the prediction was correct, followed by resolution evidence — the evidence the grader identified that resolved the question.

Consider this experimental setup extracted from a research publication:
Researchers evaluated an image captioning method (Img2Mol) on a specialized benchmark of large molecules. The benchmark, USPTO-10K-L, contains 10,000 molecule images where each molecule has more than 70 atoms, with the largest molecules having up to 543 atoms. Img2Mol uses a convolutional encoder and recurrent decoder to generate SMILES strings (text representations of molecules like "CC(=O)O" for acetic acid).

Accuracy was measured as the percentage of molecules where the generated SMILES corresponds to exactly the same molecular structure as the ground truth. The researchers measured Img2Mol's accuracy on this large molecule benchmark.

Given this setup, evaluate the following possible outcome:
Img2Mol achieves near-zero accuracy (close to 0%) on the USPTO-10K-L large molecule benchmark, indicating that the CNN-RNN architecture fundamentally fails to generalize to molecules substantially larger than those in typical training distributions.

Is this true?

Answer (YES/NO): YES